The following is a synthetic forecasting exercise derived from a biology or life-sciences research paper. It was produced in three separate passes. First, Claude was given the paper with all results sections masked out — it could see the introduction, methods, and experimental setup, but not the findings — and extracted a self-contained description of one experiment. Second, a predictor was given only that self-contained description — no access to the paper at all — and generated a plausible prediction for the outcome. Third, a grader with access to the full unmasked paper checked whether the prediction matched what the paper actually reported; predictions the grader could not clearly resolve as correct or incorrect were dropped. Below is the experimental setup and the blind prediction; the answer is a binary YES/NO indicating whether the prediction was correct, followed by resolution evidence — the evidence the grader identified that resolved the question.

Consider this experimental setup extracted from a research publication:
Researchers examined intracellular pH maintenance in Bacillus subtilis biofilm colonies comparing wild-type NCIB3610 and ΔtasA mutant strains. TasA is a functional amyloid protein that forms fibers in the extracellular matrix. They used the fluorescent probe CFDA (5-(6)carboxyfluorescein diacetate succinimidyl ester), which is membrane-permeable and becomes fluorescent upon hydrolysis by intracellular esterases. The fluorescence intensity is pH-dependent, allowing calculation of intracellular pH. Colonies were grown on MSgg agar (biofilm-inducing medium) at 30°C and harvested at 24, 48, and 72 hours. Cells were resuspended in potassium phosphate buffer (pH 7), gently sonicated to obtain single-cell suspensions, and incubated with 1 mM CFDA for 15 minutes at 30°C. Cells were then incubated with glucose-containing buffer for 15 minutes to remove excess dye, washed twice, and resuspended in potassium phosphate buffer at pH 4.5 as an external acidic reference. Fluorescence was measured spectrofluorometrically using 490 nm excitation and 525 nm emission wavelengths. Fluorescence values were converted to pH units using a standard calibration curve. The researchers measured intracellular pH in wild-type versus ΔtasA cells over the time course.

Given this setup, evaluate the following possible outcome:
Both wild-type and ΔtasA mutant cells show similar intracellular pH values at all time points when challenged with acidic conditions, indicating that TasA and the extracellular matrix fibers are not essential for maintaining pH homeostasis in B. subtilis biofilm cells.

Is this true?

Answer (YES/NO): NO